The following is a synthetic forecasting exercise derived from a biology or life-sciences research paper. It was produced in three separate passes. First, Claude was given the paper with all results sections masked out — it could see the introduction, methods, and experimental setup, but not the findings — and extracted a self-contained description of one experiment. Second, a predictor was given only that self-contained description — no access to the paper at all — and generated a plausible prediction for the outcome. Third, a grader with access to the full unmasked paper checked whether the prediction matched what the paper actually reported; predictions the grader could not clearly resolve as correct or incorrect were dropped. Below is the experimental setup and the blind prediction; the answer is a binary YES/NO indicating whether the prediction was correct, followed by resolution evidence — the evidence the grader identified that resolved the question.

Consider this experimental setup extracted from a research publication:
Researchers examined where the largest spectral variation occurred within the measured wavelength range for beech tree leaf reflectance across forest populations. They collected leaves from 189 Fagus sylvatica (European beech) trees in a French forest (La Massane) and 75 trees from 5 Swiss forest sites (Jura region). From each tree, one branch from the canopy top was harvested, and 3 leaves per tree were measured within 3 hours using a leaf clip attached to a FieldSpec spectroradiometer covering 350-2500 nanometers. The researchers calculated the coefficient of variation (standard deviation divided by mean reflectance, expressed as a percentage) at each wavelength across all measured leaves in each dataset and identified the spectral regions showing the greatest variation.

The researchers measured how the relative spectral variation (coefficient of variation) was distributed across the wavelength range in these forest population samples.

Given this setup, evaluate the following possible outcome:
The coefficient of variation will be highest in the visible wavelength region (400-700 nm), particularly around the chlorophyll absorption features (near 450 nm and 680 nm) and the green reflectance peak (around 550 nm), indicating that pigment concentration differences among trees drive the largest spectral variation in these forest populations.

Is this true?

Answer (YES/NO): NO